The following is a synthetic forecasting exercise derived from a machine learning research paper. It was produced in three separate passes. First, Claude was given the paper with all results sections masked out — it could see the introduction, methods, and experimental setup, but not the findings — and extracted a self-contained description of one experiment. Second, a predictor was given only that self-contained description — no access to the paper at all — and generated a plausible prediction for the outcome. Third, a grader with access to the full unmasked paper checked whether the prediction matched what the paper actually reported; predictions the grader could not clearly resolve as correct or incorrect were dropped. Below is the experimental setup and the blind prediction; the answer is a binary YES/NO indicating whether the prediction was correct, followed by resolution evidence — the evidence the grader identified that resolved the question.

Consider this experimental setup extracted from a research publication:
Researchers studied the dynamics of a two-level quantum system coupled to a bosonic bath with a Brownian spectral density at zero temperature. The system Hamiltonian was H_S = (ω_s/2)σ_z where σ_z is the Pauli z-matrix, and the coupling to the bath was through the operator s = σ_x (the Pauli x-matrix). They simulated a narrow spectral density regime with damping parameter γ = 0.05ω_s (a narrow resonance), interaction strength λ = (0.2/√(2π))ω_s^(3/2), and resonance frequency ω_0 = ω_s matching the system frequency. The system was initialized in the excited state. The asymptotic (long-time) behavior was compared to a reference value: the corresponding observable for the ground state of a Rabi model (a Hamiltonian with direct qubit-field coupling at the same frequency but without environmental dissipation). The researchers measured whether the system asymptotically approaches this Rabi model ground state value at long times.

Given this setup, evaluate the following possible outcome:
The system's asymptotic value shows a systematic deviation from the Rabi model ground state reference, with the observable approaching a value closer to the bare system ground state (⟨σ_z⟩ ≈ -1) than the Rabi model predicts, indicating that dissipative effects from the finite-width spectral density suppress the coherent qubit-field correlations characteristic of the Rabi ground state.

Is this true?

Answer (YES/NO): NO